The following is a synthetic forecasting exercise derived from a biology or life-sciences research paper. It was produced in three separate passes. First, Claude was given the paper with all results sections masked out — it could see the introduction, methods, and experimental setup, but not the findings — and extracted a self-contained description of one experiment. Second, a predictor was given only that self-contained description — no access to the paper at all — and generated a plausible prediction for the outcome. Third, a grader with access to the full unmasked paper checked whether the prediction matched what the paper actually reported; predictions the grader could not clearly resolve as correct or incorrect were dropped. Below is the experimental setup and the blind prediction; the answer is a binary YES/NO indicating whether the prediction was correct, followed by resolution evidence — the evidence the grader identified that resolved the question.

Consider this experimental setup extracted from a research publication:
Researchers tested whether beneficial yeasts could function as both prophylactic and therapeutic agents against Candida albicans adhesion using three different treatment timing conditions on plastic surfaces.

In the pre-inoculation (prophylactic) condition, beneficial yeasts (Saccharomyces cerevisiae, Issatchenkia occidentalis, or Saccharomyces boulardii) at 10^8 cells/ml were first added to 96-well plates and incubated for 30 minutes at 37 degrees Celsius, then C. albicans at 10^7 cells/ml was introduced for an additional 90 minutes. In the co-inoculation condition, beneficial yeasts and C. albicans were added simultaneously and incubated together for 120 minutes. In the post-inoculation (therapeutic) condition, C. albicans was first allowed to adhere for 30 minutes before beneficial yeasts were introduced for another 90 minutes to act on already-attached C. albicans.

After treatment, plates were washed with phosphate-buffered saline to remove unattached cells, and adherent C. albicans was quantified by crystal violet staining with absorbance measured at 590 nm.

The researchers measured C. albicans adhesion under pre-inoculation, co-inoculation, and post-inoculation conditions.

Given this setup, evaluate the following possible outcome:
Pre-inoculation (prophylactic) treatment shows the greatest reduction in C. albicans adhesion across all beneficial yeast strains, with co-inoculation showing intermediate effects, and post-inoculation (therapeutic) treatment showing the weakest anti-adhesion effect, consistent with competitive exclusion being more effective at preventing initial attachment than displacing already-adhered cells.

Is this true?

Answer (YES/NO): YES